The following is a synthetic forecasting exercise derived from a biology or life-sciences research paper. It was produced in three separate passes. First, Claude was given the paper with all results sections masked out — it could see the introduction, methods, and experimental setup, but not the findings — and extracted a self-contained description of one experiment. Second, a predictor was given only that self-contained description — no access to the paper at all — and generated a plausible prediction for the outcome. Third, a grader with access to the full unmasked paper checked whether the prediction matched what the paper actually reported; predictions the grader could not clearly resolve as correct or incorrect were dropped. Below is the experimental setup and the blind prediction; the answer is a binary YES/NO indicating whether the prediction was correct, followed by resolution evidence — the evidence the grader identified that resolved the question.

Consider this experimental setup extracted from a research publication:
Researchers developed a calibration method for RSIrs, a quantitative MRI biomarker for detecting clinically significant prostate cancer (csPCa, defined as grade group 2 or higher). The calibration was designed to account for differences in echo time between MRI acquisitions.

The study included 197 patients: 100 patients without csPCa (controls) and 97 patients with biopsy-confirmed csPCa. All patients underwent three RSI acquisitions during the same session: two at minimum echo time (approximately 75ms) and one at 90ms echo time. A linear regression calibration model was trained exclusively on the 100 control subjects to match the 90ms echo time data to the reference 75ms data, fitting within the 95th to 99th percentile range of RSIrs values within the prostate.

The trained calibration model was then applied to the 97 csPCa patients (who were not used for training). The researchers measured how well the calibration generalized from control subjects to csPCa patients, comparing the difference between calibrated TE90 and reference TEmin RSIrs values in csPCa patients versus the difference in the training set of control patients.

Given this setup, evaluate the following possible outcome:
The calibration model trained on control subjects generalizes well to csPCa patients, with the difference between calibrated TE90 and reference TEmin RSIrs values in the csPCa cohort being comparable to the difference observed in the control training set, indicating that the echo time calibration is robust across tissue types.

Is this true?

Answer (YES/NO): NO